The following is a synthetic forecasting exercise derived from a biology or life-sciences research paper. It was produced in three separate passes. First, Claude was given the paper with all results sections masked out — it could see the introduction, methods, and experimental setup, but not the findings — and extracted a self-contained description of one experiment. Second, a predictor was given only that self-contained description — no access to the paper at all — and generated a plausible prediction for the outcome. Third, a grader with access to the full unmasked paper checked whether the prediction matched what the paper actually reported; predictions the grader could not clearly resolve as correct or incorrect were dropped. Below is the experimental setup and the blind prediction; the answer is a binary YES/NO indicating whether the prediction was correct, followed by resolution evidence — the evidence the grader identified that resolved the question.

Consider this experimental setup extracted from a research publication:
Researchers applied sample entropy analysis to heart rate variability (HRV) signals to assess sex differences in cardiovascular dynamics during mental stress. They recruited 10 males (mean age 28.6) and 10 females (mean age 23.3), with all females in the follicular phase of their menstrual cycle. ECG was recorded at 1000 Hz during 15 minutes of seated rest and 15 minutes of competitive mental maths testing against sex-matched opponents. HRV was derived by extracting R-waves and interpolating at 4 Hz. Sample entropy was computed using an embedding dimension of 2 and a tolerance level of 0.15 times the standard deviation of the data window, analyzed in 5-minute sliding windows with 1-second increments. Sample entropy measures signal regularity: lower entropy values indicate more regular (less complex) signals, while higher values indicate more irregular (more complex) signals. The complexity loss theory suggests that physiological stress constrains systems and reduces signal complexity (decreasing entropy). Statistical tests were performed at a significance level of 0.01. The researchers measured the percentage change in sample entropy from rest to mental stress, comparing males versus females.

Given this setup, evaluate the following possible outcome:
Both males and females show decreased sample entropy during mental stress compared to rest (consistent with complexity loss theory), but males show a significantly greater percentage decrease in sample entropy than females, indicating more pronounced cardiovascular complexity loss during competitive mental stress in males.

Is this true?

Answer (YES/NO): NO